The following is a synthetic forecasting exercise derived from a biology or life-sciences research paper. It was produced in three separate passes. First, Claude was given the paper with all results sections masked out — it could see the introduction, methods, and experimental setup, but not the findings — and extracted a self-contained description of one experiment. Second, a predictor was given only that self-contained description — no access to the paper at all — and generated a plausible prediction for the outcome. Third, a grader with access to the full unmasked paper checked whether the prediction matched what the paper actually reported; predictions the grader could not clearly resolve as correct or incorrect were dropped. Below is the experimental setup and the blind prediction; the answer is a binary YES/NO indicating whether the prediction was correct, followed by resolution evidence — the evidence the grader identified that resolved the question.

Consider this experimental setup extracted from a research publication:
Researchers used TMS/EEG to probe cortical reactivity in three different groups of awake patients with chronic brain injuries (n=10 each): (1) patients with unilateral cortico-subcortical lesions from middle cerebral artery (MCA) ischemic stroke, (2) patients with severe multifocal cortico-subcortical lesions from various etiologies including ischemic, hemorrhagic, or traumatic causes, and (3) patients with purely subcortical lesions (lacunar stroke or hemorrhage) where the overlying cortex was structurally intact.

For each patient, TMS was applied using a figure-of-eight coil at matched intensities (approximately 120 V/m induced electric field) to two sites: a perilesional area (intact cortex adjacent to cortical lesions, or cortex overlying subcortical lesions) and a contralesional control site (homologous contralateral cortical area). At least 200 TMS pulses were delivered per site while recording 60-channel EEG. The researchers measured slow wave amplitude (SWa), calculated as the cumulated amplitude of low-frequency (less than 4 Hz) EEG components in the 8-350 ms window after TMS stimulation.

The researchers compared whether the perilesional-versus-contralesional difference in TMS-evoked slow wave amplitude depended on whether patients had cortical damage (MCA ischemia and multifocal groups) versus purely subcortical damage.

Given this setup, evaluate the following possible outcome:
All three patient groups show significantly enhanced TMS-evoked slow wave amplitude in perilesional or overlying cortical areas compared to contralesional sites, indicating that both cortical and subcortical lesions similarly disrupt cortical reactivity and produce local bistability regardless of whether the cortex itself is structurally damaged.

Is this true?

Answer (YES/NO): NO